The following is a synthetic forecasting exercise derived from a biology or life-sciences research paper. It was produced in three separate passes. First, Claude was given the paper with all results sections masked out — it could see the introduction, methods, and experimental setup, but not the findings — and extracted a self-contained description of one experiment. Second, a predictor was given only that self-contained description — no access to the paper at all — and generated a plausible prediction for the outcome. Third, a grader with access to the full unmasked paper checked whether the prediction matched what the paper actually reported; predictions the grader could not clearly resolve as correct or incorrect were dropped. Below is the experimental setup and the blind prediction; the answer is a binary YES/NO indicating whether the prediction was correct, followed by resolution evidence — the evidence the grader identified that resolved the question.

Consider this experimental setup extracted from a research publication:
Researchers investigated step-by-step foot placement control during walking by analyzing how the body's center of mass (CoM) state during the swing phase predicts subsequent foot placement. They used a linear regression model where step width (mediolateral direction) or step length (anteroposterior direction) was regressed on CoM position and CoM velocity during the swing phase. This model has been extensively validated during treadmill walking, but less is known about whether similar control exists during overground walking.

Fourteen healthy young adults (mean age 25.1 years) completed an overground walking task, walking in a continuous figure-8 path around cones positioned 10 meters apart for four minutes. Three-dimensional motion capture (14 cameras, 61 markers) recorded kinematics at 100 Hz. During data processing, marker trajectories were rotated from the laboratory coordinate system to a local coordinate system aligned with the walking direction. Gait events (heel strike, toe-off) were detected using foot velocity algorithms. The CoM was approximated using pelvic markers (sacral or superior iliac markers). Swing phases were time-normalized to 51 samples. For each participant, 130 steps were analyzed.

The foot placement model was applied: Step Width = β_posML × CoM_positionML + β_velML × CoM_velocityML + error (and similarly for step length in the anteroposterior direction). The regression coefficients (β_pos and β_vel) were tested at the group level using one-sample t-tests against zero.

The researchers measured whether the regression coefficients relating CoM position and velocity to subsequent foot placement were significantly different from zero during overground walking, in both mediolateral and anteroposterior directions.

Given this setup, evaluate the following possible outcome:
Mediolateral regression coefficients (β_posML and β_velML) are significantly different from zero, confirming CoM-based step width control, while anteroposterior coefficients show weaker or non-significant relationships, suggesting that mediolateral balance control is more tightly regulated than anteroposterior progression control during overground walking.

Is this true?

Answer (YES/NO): NO